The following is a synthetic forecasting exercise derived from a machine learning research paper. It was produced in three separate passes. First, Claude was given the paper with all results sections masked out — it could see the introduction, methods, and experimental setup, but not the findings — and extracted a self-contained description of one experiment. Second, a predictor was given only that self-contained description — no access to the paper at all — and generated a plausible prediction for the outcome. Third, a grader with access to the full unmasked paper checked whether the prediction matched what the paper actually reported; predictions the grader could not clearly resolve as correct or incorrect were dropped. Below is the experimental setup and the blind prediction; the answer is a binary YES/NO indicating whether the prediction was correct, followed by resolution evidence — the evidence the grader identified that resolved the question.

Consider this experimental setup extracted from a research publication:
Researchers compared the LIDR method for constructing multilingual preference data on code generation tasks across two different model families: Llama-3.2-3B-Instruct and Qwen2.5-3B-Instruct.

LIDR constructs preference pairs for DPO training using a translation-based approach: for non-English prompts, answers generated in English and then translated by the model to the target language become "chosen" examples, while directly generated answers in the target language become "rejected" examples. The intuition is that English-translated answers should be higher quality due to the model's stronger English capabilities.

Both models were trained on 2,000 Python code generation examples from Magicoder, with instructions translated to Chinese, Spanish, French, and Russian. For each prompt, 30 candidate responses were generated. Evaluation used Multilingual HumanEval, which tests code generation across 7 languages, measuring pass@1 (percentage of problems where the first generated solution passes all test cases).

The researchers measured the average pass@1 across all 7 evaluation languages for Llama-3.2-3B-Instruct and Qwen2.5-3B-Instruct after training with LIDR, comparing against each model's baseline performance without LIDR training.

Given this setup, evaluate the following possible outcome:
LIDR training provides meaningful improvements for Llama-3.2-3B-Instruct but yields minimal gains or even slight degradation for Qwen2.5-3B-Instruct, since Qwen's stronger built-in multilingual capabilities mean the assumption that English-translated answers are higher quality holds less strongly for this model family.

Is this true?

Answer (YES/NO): NO